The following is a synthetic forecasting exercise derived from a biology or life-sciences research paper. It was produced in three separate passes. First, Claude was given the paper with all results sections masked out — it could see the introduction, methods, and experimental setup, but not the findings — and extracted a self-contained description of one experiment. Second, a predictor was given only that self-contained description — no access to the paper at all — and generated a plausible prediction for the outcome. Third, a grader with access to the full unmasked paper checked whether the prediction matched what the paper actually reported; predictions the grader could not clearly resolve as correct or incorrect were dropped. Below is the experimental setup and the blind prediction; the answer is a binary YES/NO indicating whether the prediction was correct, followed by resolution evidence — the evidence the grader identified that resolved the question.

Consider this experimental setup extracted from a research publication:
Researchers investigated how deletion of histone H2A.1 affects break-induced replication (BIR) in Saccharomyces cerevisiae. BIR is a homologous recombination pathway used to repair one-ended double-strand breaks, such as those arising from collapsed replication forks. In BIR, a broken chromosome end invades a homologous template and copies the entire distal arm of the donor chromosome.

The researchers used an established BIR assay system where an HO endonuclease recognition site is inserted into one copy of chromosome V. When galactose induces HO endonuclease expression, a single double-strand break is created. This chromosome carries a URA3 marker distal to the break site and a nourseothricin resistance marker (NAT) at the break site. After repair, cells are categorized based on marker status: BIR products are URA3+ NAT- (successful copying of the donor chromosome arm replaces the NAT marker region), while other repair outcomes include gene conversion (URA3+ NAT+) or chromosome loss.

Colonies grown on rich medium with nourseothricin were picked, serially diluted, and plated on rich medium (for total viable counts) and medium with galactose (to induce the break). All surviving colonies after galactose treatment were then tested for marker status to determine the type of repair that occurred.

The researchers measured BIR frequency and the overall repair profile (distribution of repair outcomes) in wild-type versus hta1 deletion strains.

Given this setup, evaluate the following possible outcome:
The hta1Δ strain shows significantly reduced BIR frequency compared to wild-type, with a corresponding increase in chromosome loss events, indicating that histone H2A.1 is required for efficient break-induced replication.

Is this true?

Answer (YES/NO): YES